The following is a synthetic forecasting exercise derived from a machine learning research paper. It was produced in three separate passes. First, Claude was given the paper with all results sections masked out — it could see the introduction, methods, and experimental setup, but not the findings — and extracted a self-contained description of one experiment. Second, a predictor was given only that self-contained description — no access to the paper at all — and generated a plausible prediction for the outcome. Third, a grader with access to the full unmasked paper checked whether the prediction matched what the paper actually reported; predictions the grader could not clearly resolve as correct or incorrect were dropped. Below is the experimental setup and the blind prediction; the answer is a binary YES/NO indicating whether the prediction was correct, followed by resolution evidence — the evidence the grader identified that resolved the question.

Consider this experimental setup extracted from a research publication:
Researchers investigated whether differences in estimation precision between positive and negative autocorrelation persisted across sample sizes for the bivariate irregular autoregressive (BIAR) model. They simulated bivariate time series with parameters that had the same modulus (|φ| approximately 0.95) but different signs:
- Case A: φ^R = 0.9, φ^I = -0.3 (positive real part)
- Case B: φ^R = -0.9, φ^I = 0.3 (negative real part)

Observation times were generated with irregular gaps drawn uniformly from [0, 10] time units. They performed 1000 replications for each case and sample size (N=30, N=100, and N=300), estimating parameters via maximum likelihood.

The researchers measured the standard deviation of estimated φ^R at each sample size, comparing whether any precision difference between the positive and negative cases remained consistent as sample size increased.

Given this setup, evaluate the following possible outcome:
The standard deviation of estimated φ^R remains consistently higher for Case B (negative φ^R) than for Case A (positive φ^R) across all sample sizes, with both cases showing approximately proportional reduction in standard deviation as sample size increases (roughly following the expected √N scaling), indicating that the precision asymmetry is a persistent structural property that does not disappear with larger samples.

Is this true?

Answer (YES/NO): NO